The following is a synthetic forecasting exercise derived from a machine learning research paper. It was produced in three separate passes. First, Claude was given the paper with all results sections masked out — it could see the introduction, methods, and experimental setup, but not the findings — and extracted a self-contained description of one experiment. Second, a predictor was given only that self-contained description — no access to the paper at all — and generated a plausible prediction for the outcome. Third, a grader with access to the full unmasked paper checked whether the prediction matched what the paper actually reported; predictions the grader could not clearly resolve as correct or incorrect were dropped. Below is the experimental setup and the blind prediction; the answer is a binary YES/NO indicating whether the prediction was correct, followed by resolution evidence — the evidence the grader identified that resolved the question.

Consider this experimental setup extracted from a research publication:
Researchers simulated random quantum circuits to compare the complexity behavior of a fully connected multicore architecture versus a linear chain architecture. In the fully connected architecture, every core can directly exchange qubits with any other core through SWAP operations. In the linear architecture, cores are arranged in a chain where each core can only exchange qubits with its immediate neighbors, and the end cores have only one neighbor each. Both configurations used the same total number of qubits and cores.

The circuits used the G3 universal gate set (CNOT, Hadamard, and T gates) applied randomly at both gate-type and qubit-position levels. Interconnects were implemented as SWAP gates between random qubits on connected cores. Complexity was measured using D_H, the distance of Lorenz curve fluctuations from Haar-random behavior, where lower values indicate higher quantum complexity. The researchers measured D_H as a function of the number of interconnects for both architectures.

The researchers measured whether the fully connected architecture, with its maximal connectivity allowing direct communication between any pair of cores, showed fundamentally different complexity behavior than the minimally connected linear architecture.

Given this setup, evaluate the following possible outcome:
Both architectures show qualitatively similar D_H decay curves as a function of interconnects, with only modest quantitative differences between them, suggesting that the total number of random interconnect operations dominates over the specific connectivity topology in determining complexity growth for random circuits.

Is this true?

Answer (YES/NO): YES